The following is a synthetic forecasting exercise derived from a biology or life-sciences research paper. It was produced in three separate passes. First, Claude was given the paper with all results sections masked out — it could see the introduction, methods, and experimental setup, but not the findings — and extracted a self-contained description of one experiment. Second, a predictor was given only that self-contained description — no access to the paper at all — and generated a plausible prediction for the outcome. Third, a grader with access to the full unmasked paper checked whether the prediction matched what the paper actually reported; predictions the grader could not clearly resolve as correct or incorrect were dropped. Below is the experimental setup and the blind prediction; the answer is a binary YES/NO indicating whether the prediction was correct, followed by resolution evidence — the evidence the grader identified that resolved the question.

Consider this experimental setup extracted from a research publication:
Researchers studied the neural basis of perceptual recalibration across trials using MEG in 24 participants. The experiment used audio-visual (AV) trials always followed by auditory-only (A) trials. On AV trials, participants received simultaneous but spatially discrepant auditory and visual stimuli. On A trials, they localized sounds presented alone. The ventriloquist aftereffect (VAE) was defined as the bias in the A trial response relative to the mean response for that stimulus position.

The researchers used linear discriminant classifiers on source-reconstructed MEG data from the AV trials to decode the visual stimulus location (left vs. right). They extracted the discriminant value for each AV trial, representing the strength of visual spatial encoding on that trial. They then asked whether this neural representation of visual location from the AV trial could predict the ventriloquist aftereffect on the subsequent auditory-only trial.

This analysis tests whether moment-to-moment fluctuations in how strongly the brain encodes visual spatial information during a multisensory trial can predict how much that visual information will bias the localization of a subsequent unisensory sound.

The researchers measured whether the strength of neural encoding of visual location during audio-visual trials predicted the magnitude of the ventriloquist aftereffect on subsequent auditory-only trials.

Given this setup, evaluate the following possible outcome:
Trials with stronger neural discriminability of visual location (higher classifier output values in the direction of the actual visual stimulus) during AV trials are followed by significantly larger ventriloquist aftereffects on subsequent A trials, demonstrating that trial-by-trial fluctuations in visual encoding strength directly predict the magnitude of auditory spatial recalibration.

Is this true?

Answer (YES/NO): YES